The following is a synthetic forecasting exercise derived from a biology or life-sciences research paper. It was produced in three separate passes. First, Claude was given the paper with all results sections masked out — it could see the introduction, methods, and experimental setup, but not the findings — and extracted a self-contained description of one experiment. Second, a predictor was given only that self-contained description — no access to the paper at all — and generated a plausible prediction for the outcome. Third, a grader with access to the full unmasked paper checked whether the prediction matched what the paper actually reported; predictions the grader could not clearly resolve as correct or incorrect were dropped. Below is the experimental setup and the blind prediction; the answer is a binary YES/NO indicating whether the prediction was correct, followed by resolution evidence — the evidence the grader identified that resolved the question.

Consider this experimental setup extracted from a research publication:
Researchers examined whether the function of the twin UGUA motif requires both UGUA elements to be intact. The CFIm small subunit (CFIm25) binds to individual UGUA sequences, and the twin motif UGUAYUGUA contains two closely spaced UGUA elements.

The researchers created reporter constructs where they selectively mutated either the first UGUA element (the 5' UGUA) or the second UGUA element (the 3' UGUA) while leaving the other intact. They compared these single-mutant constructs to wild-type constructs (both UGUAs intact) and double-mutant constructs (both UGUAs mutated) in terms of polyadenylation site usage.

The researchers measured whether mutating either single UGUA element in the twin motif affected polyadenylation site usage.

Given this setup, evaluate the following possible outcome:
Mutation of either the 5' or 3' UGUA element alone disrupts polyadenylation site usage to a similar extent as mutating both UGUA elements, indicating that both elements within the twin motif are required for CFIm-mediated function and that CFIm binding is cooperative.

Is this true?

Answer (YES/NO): YES